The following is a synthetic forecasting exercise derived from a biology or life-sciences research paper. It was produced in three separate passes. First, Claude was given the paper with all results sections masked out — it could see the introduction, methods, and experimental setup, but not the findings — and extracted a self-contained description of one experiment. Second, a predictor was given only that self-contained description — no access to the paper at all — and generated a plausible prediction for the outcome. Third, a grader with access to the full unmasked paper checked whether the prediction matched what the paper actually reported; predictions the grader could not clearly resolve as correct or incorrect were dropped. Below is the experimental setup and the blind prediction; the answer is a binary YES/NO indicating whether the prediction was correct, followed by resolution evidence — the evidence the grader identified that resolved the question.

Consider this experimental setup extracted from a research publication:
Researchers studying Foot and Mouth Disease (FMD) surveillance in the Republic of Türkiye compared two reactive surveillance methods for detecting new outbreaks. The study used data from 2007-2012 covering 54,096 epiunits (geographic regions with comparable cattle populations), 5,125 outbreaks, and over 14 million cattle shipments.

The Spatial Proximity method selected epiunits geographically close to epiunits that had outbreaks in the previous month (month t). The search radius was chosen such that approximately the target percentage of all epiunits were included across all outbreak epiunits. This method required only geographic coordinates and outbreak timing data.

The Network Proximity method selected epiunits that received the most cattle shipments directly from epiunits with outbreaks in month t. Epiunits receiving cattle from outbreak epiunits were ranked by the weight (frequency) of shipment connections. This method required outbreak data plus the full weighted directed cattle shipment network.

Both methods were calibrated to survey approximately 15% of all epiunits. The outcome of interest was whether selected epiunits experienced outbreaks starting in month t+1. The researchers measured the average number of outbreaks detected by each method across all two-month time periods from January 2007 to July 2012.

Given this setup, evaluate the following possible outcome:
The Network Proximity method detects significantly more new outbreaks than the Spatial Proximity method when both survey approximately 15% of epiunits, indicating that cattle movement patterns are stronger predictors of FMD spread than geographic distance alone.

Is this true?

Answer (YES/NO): NO